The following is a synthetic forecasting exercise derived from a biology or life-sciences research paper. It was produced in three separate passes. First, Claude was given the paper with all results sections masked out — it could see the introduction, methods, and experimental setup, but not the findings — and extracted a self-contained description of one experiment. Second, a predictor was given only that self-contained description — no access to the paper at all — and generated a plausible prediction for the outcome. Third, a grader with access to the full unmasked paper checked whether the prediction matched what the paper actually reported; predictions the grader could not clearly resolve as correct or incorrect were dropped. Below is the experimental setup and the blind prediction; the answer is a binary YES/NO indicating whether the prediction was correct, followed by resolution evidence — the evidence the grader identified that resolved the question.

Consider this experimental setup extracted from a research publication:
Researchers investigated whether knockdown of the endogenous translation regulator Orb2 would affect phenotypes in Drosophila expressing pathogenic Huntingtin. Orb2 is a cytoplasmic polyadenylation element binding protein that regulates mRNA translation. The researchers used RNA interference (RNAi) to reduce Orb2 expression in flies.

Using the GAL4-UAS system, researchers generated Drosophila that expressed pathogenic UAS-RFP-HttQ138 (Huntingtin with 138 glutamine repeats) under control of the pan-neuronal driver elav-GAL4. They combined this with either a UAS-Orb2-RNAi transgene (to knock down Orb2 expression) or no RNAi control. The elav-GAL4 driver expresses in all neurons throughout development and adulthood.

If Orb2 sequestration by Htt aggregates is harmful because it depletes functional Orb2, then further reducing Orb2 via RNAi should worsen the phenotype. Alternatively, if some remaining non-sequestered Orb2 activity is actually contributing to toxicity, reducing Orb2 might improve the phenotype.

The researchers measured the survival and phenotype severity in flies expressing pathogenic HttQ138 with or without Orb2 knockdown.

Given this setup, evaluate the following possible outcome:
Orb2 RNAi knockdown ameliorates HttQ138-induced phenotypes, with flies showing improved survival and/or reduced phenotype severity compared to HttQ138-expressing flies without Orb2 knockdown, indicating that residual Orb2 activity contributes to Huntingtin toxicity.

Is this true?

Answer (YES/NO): NO